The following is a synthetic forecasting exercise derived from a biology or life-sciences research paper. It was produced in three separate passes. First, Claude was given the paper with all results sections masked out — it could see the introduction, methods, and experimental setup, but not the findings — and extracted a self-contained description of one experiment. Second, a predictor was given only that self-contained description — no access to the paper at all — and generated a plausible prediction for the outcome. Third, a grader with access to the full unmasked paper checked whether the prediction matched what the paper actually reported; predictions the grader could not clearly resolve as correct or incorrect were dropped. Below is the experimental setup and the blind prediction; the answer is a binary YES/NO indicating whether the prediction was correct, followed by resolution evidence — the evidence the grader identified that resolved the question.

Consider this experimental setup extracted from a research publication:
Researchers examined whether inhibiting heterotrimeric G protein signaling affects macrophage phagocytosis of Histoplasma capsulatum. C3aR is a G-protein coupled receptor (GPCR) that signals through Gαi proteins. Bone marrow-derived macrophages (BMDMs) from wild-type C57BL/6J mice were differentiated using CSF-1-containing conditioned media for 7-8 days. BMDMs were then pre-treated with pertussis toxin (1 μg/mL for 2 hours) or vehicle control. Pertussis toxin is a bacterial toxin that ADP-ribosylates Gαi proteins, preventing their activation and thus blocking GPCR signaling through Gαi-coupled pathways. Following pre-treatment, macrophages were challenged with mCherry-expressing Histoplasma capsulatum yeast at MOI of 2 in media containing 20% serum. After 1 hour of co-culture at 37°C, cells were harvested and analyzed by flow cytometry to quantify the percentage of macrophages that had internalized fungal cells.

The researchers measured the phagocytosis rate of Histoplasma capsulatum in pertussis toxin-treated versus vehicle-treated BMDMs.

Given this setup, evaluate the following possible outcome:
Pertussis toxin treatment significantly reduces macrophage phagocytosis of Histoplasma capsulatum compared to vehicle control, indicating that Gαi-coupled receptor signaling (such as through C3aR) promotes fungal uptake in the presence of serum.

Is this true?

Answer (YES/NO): YES